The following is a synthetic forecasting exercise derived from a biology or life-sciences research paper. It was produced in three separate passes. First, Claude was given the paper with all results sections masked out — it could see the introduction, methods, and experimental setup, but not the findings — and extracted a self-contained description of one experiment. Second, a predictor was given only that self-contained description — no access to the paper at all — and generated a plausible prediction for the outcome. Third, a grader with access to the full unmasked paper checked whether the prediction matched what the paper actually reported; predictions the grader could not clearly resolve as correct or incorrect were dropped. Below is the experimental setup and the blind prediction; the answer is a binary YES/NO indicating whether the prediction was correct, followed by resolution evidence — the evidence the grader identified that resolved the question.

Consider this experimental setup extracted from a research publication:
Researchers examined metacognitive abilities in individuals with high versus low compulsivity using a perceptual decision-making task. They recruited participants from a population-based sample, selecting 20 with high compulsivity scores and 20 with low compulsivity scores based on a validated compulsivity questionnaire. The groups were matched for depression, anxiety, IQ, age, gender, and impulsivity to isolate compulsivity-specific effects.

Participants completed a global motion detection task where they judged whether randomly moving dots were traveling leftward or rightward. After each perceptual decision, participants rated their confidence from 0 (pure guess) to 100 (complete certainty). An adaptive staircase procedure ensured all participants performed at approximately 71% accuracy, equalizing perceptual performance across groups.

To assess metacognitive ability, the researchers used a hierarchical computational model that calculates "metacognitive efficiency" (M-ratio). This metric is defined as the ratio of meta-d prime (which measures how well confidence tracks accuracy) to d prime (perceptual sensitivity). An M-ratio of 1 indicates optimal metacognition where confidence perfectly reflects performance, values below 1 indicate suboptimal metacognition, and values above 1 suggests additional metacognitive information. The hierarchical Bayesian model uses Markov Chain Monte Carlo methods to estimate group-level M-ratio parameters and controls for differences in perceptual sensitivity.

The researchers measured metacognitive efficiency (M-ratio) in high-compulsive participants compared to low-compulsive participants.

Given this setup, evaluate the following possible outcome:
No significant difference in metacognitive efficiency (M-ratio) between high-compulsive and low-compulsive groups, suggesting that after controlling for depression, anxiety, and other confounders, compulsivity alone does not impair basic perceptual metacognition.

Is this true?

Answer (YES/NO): NO